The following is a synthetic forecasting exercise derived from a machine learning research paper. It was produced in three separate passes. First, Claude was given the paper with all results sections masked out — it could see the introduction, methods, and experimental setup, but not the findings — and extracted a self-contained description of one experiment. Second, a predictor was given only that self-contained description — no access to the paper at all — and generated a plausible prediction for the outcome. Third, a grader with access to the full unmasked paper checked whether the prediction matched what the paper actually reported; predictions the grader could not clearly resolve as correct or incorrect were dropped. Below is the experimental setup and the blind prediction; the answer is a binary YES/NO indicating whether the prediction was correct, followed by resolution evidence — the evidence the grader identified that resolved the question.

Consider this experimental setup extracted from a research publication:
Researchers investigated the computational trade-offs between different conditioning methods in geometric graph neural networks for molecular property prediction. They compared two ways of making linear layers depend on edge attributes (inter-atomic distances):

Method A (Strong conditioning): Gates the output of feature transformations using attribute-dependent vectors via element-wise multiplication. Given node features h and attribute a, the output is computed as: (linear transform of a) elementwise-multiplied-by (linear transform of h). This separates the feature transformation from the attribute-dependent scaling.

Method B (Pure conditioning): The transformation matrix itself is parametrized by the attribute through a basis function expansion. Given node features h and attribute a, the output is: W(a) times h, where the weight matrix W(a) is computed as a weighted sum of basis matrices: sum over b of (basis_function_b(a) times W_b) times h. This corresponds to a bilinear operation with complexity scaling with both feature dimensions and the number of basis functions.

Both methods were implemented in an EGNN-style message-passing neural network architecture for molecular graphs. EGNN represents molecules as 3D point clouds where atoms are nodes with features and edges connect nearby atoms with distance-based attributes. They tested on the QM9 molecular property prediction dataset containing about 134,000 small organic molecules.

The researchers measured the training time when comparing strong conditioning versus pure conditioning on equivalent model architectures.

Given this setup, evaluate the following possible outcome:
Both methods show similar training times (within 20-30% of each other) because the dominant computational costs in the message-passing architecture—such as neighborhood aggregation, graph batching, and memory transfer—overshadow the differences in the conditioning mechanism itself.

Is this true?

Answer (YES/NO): NO